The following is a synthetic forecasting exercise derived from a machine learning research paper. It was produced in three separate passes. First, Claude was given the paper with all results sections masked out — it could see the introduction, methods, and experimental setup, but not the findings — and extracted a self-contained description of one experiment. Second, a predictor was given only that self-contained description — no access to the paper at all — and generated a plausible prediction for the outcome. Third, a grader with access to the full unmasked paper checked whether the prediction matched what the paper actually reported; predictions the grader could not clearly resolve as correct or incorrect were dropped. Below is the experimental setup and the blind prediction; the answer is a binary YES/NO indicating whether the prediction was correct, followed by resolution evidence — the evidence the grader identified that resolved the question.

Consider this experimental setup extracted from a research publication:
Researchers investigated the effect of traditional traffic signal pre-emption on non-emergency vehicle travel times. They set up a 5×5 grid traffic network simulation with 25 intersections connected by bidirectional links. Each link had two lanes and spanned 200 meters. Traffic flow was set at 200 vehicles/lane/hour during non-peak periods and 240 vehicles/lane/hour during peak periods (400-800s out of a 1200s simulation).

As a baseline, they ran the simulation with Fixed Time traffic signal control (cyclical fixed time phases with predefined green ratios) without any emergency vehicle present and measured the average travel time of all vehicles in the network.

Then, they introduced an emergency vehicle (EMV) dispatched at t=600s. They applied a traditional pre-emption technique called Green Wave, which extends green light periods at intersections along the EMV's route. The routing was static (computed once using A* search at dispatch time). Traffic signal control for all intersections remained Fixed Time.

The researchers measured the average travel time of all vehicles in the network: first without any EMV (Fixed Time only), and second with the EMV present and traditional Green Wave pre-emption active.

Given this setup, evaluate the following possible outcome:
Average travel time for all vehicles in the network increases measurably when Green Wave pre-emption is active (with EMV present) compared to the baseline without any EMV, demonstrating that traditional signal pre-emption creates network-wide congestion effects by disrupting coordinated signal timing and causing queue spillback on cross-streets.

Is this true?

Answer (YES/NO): YES